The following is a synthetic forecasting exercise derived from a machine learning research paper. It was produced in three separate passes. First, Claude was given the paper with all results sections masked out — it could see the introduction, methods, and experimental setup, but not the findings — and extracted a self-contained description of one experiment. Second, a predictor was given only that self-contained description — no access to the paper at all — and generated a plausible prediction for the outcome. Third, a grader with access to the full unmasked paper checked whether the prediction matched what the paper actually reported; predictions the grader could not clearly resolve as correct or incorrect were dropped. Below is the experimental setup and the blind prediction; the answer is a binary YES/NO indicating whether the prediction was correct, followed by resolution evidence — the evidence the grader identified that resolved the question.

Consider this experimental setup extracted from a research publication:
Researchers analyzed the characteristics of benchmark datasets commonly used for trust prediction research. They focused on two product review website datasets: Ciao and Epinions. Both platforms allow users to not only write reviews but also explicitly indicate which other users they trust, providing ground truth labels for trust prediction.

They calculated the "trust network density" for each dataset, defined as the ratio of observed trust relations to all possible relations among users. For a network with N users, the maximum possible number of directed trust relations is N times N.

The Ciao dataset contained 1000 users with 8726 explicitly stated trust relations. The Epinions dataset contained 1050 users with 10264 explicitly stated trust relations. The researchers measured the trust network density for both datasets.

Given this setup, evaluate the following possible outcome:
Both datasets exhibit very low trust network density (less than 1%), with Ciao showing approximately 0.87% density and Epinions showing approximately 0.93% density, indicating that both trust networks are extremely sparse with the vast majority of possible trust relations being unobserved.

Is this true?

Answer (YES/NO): YES